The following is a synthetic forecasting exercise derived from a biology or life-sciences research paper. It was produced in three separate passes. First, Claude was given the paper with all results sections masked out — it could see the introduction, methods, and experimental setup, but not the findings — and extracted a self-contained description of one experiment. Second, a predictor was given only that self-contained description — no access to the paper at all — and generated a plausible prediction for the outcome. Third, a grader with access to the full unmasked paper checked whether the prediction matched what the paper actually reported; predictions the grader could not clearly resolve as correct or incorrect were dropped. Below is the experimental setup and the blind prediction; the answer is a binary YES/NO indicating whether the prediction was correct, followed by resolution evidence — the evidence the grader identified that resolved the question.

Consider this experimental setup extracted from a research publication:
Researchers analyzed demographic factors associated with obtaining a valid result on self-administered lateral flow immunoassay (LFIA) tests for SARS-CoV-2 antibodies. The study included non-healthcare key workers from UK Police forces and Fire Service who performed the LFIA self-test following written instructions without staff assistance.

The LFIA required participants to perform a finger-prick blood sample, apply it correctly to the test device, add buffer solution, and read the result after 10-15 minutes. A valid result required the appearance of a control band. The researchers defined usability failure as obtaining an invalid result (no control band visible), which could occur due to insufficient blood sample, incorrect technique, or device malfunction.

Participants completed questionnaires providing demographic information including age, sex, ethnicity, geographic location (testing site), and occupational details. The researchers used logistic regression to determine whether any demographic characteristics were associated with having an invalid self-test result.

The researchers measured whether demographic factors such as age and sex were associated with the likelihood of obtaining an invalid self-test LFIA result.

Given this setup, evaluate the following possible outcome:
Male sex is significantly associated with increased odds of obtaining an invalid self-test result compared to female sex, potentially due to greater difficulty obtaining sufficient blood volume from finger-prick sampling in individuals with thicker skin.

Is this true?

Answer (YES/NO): YES